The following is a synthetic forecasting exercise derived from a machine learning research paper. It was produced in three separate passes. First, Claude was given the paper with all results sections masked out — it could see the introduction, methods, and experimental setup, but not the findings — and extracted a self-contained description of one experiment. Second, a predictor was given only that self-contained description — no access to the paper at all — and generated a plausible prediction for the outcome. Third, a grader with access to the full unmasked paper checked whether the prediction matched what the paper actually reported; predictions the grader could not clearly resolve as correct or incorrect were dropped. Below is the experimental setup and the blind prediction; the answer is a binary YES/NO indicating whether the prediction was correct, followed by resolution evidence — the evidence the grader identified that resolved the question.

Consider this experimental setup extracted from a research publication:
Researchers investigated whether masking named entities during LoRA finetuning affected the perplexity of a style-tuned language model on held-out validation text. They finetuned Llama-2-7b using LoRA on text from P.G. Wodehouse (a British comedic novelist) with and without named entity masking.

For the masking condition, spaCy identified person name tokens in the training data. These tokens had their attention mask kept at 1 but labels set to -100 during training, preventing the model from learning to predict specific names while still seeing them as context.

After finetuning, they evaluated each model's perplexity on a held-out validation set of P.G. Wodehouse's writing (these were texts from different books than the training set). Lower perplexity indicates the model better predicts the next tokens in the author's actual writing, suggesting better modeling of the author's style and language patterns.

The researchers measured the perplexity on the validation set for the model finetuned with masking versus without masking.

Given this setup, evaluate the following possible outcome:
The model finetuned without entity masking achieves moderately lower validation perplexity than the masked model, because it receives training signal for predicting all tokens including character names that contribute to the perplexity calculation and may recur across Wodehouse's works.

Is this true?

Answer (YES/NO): YES